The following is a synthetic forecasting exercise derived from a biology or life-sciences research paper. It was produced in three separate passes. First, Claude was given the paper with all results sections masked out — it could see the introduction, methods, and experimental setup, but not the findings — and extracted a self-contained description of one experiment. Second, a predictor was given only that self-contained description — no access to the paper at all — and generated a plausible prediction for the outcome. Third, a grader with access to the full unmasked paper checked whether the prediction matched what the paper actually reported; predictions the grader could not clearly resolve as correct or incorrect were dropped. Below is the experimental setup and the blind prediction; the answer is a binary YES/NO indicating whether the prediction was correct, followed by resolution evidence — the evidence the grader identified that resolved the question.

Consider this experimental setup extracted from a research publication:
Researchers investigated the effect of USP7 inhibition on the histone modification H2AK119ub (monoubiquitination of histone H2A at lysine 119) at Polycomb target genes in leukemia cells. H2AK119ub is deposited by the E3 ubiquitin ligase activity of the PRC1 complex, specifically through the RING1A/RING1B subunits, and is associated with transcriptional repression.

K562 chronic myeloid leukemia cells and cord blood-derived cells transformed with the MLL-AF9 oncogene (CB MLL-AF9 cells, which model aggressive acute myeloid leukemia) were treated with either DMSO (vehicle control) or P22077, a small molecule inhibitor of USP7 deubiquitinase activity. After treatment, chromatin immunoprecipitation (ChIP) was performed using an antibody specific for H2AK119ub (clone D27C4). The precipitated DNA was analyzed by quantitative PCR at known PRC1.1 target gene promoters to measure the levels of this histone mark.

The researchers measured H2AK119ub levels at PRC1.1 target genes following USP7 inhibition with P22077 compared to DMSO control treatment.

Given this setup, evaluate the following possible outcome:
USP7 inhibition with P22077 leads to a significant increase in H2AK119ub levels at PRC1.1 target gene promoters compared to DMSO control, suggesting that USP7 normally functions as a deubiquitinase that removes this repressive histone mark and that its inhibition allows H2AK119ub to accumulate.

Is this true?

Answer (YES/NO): NO